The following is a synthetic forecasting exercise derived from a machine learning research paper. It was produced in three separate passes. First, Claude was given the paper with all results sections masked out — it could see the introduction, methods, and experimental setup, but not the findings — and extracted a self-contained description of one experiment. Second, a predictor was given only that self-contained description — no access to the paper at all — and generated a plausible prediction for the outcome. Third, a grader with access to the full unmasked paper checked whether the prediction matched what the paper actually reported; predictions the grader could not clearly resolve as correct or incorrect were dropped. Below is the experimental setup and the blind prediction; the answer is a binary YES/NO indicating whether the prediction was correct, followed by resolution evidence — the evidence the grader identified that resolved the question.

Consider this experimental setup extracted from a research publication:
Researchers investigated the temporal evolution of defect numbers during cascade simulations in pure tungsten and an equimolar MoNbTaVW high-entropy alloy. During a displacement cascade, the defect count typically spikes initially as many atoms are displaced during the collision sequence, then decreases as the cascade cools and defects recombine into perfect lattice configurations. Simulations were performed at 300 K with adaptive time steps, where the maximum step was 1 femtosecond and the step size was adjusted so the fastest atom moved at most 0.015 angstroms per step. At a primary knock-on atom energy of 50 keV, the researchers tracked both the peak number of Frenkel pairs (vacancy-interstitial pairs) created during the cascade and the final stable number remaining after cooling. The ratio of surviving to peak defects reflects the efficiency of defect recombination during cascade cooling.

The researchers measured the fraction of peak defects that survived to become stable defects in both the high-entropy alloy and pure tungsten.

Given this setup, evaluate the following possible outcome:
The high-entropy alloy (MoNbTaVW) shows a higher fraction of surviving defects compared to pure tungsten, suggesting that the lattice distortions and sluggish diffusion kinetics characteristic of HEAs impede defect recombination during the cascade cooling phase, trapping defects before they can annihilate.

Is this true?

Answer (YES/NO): YES